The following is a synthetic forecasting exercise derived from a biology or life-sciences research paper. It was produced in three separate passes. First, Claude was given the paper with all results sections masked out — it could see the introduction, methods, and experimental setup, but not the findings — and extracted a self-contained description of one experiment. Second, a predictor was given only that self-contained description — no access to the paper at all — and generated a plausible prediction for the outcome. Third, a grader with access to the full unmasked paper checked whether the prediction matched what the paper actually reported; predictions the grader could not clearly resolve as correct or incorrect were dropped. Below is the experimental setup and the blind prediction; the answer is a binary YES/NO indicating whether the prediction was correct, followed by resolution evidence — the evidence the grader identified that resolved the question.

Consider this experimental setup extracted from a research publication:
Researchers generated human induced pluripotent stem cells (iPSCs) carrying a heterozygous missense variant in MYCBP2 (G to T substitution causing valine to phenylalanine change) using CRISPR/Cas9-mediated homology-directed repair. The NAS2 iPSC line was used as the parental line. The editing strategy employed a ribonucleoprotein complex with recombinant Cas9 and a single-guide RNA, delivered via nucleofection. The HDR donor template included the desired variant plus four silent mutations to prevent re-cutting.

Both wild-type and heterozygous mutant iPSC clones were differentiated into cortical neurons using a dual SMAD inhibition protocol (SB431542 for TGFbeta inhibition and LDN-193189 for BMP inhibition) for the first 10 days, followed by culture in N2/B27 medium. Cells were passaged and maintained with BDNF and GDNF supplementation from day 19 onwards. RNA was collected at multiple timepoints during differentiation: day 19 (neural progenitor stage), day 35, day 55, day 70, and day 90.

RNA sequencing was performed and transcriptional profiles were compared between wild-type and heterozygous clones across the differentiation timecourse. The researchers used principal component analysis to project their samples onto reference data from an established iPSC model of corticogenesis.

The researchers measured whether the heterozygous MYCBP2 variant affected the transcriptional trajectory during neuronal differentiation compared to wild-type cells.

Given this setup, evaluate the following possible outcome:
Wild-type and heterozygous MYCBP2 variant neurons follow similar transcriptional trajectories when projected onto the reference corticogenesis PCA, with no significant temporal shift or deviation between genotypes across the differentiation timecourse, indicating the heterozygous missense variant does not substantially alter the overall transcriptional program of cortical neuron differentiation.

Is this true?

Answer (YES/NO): YES